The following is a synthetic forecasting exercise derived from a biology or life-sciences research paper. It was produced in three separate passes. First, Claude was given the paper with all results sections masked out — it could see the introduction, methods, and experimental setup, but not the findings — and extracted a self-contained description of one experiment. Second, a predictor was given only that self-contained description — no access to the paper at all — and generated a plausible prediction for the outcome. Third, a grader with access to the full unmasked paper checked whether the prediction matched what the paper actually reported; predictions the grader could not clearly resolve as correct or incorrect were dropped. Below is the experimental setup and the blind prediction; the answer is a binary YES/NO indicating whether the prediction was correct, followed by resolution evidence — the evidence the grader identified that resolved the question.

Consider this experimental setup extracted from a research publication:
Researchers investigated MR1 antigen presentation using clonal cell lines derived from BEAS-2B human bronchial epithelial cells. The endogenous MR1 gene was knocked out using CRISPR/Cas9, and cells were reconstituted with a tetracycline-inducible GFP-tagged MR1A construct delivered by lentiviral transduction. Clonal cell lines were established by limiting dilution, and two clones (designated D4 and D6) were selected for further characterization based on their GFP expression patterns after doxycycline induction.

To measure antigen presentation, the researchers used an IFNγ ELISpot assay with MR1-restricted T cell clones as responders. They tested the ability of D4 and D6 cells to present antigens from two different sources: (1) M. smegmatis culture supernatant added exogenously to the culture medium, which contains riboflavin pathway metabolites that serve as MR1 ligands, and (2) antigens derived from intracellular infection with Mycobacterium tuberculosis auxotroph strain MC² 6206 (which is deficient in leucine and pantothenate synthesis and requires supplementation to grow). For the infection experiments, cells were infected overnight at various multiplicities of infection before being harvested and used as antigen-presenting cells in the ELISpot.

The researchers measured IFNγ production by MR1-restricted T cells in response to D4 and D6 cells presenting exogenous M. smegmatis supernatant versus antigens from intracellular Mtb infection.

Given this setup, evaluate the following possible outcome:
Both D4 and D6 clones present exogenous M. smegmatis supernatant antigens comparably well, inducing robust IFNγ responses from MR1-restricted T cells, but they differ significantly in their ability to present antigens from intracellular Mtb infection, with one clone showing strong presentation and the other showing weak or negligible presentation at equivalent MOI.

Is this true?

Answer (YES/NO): NO